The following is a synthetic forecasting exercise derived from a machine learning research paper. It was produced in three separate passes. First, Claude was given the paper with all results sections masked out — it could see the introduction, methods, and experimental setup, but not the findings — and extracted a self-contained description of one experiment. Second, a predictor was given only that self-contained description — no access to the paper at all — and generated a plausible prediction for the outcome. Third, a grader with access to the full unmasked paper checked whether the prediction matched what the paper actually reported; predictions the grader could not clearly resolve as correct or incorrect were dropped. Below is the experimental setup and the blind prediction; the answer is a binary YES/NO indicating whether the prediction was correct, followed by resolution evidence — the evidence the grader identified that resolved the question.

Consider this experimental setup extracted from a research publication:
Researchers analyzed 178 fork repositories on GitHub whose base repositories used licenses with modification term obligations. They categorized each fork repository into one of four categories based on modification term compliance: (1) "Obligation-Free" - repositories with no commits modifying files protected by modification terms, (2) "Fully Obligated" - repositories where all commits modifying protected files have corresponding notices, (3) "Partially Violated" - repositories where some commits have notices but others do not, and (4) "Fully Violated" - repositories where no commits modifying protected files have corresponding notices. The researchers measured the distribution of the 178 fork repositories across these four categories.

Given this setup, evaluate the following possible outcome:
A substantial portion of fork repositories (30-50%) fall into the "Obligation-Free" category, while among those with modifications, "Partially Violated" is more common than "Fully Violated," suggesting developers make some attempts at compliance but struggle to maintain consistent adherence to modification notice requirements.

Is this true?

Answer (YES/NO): NO